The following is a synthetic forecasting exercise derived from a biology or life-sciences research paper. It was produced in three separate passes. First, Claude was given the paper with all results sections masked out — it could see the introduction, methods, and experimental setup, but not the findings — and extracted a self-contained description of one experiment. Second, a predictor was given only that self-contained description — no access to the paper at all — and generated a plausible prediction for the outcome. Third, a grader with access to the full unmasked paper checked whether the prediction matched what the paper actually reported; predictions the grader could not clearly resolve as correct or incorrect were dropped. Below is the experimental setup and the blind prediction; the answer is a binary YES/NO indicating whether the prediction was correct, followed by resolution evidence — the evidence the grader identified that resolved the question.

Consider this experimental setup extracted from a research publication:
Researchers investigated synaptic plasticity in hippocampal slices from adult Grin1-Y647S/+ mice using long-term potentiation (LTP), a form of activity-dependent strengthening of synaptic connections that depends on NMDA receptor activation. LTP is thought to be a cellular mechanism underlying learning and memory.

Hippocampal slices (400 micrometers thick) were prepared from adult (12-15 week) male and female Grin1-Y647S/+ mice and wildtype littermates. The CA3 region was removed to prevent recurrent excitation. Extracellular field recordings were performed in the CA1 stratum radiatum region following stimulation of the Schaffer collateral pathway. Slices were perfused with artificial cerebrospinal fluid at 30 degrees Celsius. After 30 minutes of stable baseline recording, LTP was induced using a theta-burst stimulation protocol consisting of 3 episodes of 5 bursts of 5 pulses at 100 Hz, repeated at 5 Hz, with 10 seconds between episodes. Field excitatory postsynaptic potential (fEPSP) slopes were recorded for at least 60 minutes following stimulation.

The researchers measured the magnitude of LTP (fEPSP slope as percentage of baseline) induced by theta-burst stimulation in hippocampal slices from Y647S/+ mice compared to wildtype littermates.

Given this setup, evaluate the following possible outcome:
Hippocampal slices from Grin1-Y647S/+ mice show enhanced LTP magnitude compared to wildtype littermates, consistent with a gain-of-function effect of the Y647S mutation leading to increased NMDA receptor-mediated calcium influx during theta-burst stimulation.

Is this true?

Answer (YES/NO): NO